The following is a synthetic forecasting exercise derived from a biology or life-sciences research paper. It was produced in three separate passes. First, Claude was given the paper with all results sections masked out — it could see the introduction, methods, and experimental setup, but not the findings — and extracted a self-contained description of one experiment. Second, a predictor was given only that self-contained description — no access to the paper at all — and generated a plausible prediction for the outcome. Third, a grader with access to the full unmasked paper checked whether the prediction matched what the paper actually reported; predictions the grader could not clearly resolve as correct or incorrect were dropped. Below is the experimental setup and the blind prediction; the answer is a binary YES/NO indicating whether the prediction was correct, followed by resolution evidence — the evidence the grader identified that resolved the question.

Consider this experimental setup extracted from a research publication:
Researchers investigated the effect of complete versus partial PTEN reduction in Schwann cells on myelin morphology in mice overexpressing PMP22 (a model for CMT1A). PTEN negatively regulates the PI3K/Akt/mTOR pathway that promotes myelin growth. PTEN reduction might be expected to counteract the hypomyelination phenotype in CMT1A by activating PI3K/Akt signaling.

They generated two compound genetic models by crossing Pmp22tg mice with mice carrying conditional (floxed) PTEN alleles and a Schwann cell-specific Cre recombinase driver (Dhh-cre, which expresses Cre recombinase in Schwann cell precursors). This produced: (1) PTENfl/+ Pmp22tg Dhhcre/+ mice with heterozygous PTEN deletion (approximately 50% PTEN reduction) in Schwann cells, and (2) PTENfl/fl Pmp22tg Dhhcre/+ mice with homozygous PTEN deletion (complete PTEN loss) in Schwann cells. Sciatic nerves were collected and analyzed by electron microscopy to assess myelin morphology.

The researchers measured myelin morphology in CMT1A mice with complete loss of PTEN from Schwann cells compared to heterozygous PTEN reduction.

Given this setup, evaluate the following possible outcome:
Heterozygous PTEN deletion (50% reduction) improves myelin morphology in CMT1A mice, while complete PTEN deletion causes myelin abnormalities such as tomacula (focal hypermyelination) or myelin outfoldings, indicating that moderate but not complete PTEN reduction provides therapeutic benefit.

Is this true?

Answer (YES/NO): NO